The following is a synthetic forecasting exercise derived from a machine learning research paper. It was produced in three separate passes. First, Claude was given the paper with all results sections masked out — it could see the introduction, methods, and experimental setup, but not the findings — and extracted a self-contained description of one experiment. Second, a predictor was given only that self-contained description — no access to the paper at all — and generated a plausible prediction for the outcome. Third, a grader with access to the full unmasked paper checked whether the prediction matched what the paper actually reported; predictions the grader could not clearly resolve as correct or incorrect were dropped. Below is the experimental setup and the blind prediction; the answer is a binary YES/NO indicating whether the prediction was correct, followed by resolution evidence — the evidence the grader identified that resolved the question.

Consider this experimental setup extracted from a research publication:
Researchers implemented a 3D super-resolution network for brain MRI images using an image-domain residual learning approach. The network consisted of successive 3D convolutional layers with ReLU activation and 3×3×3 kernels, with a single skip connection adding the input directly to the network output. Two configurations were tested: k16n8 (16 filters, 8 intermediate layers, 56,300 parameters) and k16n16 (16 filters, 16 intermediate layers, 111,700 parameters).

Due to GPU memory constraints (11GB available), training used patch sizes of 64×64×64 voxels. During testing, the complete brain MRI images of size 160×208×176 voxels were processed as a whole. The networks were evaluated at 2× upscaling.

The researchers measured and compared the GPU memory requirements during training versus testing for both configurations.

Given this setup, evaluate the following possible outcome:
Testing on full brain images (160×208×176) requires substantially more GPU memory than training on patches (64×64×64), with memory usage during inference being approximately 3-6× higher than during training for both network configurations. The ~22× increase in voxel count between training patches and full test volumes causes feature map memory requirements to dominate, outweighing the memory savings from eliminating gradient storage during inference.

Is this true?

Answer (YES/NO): NO